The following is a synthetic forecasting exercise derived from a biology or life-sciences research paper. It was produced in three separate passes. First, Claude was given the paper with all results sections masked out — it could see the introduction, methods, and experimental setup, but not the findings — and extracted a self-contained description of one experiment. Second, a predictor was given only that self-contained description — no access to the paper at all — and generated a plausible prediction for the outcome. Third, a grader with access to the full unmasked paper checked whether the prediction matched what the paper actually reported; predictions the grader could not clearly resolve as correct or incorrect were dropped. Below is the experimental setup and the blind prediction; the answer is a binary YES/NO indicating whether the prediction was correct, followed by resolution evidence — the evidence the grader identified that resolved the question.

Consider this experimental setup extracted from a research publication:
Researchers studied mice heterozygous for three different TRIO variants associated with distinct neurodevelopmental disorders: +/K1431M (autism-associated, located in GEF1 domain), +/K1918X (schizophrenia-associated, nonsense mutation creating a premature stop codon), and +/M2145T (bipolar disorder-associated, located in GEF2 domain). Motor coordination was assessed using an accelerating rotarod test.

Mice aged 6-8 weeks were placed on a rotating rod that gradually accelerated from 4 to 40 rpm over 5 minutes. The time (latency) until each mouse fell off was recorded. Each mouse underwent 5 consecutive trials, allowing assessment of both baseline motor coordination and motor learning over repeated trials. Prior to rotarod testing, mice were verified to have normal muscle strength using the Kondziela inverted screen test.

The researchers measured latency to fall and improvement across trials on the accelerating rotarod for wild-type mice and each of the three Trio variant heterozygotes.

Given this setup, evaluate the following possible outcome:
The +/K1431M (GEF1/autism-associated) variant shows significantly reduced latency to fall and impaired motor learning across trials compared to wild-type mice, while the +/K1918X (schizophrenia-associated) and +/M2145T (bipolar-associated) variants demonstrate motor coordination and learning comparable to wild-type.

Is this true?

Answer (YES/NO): NO